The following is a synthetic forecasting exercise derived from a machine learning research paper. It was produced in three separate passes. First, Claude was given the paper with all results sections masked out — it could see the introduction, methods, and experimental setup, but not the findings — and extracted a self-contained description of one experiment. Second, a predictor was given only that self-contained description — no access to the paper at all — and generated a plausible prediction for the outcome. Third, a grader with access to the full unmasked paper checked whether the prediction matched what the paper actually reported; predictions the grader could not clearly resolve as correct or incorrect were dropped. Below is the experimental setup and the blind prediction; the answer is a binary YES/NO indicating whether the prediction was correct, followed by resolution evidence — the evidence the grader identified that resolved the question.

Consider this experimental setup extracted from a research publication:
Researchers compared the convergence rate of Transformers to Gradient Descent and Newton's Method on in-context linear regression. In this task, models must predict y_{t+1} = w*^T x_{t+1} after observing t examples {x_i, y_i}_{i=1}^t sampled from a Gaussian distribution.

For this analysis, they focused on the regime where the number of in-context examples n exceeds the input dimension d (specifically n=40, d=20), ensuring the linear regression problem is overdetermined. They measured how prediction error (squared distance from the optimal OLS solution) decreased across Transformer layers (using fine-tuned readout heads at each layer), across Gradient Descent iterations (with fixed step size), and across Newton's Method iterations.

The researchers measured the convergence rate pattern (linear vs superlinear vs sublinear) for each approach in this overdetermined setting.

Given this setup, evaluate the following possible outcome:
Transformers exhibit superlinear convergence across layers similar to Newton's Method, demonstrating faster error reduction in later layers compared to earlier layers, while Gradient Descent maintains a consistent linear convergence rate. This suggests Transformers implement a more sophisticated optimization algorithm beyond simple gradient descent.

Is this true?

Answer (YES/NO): NO